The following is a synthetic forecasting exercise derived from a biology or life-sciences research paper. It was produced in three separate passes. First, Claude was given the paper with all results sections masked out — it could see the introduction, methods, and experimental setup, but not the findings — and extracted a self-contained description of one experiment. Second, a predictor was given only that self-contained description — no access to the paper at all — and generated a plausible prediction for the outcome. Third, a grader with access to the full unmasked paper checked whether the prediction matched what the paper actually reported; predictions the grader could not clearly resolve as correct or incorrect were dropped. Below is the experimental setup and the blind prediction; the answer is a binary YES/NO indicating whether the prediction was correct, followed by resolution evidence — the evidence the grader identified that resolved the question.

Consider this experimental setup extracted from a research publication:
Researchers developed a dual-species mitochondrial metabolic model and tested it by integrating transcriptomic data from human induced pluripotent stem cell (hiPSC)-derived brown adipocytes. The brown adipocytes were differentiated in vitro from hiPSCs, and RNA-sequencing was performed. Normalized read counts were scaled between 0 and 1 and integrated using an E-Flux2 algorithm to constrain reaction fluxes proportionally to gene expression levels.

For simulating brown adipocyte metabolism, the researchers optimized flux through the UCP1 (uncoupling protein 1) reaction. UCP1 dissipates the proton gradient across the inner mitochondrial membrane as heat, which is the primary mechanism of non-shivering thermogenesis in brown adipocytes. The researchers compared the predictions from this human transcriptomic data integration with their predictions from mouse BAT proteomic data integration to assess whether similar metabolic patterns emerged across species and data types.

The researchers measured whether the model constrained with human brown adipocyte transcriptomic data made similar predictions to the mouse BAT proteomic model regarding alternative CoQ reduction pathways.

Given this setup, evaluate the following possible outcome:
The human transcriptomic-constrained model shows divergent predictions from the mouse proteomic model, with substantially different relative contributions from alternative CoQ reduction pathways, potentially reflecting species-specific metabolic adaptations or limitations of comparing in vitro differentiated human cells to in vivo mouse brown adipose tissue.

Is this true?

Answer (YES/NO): YES